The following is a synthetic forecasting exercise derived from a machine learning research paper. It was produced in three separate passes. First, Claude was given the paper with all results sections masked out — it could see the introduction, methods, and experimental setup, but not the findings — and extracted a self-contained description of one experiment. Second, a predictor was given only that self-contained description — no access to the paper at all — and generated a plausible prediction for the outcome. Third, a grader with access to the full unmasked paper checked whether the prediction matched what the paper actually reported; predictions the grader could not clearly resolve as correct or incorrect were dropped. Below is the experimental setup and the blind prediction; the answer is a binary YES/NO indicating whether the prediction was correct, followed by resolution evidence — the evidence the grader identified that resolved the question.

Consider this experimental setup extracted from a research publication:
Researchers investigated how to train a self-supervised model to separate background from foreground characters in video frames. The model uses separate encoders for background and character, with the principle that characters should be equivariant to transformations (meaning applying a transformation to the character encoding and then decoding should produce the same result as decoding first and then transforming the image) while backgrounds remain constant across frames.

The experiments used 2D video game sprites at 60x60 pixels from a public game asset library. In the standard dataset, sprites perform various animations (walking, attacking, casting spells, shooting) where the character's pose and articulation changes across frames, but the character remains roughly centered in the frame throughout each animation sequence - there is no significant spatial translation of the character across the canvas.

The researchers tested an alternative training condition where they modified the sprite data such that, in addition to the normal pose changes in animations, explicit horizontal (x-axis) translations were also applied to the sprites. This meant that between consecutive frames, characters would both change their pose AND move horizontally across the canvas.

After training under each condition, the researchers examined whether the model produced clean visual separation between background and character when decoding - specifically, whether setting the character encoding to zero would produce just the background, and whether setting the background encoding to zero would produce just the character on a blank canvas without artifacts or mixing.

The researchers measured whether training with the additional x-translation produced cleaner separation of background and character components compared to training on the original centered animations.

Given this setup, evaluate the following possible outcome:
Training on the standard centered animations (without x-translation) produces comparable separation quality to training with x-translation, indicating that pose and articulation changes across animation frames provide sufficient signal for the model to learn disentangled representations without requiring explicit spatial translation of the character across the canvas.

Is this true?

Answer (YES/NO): NO